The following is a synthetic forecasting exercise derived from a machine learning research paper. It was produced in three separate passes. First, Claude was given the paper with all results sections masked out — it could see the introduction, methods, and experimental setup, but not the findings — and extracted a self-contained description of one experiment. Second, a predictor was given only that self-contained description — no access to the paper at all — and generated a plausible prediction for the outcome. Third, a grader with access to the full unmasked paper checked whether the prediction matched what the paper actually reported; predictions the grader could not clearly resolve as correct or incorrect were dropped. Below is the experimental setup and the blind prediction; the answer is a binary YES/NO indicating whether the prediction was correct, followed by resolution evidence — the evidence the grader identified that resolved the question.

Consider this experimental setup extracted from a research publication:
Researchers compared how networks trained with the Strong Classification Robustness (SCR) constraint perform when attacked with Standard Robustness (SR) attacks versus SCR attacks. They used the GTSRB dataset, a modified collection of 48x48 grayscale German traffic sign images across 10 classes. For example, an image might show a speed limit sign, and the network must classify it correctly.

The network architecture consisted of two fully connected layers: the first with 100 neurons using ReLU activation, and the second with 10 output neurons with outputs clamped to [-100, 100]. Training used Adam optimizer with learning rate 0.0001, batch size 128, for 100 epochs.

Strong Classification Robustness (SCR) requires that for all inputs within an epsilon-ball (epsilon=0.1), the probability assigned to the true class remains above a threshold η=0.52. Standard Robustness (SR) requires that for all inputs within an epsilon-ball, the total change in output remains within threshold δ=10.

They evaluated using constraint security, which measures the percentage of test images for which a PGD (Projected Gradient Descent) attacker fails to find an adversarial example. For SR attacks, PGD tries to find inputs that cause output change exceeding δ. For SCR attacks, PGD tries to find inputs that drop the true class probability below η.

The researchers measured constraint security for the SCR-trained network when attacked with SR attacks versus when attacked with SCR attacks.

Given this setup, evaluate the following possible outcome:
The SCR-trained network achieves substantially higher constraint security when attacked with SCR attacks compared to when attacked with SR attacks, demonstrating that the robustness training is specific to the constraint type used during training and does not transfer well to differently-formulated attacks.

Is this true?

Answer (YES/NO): YES